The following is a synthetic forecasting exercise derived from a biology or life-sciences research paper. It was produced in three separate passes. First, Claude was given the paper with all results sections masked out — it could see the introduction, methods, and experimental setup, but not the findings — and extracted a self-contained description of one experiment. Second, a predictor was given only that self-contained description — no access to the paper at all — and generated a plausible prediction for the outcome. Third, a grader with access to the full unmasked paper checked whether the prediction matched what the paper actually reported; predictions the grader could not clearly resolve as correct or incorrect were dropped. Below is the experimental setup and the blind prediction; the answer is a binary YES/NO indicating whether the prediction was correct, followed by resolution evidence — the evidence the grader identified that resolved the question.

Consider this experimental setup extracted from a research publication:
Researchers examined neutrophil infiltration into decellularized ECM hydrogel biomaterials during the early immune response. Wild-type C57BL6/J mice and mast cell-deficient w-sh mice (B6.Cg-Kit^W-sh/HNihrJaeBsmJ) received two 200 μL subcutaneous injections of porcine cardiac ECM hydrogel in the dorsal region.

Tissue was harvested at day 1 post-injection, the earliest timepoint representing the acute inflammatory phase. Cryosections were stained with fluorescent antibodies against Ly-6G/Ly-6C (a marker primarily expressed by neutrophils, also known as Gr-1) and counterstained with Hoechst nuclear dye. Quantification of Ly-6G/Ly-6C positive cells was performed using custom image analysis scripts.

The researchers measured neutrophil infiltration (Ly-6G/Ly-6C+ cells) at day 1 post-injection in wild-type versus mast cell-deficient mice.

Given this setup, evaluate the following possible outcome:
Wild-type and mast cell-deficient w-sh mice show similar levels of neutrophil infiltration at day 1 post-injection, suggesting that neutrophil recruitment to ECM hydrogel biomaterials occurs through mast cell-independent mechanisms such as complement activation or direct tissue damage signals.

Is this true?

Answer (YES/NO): YES